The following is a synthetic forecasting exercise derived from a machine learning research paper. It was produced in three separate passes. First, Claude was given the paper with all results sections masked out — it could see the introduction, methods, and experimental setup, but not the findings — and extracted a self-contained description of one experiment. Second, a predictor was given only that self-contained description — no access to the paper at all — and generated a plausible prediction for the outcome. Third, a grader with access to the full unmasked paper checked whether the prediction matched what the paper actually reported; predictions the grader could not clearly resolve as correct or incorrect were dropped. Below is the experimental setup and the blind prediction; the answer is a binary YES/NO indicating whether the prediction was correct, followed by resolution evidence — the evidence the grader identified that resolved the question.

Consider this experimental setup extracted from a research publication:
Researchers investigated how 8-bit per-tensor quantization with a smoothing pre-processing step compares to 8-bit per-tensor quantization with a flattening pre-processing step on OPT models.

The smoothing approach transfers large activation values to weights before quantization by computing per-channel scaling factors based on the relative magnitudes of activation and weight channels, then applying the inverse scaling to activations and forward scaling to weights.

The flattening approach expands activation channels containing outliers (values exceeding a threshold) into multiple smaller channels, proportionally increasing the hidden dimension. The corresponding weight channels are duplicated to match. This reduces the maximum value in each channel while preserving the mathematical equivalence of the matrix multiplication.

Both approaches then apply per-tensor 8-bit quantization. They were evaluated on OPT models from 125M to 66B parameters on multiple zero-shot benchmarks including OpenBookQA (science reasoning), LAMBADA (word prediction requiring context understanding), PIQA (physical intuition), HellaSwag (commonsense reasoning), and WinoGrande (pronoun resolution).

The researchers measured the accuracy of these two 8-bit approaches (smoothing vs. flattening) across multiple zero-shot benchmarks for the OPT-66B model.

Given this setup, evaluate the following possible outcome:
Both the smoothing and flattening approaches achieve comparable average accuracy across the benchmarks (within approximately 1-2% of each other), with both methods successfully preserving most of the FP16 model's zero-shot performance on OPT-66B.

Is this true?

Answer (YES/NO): YES